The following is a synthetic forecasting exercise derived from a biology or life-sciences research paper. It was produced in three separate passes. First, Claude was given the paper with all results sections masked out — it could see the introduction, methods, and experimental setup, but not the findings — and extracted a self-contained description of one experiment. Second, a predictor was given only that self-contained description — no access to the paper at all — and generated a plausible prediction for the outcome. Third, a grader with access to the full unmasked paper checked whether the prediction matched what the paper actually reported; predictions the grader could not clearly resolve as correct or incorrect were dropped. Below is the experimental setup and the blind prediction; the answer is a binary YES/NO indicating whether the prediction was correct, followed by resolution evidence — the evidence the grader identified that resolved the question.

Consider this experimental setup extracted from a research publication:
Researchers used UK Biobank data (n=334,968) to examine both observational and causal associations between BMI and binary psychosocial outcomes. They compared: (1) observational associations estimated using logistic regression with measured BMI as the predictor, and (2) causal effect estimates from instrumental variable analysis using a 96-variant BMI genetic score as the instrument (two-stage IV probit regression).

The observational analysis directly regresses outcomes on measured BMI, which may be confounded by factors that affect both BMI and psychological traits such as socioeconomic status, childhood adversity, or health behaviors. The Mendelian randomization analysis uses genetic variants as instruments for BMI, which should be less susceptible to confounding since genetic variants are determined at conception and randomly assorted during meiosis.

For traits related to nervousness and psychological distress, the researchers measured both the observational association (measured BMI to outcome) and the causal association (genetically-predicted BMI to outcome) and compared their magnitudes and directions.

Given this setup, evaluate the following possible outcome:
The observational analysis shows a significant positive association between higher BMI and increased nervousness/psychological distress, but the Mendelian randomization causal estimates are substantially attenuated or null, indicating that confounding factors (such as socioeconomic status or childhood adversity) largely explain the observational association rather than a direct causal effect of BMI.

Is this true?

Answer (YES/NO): NO